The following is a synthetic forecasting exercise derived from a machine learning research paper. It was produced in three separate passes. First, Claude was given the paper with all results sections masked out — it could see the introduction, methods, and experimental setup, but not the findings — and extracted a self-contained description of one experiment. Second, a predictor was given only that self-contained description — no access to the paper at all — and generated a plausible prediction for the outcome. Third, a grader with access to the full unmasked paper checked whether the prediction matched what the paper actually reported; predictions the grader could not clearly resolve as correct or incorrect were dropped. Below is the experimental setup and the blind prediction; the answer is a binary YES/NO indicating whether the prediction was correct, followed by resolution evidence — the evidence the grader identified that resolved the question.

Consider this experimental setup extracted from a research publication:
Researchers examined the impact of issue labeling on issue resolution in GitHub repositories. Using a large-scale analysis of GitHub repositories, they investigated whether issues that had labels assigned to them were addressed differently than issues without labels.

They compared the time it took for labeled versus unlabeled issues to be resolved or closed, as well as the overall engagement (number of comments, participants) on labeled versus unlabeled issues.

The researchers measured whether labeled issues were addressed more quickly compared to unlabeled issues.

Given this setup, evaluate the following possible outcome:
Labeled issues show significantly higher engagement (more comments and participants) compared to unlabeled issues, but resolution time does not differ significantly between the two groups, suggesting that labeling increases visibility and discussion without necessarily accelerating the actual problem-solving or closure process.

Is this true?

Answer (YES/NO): NO